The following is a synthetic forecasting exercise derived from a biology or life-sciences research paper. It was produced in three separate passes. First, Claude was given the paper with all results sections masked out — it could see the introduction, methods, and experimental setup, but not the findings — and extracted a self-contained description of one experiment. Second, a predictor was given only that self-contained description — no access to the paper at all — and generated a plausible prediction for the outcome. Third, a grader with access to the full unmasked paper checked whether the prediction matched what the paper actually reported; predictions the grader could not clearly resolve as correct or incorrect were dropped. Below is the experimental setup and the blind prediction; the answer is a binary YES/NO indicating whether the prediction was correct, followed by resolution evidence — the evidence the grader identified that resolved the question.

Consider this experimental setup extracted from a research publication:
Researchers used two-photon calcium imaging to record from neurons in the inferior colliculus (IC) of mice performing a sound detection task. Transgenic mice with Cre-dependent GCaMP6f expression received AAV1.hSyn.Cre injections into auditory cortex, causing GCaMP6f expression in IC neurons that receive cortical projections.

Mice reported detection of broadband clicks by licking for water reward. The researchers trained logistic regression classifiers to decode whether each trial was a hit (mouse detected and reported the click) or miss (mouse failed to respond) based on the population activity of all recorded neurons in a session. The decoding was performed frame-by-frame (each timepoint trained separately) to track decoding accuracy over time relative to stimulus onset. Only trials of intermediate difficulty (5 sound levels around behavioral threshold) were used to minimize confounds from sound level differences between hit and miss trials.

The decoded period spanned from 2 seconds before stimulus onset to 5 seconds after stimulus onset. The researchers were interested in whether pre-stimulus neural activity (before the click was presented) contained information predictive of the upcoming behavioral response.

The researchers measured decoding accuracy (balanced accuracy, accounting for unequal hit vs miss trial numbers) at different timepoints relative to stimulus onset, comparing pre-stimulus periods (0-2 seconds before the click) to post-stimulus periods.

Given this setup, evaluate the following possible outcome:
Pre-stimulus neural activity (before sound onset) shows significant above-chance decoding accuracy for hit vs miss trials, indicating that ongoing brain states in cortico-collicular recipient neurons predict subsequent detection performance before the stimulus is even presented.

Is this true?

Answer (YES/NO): YES